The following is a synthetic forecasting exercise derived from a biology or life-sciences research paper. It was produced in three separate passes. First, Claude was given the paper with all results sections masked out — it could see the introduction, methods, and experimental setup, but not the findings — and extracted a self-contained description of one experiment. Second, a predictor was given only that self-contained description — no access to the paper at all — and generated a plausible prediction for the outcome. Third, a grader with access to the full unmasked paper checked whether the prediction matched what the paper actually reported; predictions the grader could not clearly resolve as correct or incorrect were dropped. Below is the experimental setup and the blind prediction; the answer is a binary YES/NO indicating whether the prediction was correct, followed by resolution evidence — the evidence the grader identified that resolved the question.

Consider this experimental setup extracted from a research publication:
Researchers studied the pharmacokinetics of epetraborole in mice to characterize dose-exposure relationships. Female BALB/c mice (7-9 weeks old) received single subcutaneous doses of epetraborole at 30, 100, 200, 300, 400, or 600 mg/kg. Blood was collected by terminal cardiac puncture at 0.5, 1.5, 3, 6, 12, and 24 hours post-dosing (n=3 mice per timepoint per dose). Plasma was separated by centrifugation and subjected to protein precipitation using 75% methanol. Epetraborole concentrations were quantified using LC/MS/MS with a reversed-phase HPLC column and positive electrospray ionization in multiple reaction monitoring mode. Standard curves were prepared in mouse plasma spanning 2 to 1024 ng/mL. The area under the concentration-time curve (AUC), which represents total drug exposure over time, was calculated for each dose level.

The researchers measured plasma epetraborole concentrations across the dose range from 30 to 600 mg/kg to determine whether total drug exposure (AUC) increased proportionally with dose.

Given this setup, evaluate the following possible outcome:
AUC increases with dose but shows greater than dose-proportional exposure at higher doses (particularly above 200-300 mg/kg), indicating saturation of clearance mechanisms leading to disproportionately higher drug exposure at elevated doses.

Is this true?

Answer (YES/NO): YES